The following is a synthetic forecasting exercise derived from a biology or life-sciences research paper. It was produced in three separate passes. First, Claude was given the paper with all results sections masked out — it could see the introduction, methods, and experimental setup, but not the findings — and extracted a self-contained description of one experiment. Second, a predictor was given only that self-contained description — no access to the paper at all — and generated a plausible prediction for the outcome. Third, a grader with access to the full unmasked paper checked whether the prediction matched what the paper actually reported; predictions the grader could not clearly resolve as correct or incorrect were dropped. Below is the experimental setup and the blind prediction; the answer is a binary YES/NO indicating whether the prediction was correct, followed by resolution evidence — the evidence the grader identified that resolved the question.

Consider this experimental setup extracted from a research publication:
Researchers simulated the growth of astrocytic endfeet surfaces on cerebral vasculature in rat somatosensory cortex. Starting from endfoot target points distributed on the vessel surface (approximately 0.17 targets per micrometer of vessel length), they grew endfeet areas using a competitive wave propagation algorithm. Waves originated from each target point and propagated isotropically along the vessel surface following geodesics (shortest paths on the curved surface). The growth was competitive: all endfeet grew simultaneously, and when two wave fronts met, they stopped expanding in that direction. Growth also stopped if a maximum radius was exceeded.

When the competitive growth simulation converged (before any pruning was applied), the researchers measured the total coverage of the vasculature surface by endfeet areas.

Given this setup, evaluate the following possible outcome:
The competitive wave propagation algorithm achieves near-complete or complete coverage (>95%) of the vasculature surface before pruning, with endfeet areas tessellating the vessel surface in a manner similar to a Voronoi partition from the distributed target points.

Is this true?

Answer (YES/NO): NO